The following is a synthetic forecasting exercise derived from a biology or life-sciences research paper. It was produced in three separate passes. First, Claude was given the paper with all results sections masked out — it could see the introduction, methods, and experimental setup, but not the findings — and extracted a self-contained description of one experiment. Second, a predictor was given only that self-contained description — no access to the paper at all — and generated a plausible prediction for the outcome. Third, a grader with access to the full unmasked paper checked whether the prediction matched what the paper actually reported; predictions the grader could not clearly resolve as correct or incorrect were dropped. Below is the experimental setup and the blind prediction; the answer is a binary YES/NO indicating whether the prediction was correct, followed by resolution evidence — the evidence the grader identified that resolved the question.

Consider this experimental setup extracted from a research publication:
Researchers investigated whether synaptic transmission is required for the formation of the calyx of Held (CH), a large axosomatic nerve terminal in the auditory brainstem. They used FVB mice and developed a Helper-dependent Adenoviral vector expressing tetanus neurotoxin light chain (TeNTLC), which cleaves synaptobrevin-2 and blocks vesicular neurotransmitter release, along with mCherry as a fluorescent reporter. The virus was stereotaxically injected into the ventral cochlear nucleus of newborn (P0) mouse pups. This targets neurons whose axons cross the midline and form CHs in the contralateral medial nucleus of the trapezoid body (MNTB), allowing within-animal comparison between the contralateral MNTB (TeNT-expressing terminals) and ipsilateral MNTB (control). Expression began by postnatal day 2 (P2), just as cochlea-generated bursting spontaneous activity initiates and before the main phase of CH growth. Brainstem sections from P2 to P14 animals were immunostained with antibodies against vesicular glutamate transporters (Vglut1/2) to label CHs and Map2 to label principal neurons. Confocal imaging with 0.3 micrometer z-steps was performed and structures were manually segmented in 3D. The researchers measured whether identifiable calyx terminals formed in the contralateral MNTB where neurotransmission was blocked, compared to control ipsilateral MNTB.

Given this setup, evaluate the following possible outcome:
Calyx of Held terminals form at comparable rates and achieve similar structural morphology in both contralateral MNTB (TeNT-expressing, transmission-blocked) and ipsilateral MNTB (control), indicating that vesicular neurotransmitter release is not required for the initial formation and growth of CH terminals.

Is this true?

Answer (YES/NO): NO